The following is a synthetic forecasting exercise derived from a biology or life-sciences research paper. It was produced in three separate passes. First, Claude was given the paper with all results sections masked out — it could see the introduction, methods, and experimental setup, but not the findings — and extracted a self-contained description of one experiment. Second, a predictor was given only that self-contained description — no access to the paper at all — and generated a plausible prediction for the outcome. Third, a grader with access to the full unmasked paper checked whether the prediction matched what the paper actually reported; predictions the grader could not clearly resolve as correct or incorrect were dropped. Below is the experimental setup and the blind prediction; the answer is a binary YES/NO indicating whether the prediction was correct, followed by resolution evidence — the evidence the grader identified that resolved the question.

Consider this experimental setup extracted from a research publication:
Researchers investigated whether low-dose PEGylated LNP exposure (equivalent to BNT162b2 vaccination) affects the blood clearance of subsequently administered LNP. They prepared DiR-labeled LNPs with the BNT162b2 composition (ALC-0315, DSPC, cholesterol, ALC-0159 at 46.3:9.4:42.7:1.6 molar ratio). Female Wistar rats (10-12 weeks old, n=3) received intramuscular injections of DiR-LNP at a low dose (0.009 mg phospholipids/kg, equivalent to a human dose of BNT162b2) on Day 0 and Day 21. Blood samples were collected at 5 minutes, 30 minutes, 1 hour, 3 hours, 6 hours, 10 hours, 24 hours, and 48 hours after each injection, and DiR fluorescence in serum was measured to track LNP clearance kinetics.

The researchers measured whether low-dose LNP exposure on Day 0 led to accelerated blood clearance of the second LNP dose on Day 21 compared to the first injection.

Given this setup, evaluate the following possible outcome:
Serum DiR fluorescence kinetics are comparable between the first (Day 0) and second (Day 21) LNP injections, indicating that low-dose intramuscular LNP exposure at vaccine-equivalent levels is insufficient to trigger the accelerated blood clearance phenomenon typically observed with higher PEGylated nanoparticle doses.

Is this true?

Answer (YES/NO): YES